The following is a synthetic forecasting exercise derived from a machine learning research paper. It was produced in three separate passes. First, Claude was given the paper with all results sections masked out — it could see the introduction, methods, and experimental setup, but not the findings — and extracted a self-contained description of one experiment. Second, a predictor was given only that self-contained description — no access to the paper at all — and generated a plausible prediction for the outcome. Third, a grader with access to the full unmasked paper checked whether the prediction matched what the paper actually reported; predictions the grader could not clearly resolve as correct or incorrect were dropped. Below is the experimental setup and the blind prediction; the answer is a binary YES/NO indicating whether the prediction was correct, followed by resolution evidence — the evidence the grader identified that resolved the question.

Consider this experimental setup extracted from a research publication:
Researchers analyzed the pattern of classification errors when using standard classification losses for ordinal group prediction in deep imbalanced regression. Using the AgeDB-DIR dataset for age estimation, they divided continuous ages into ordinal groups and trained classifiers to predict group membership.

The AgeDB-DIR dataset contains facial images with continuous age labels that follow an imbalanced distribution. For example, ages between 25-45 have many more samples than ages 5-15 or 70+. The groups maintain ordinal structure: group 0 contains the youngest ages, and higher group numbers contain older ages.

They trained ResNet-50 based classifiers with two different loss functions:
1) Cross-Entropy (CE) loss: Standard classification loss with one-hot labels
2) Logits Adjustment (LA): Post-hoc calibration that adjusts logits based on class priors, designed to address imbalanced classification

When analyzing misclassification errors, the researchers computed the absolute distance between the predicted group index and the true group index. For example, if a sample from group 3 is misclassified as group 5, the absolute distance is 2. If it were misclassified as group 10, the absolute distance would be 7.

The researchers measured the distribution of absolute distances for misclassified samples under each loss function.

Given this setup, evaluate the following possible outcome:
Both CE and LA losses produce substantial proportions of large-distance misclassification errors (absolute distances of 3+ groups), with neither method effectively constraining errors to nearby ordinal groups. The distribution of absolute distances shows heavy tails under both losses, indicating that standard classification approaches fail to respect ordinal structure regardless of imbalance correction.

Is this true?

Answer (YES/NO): NO